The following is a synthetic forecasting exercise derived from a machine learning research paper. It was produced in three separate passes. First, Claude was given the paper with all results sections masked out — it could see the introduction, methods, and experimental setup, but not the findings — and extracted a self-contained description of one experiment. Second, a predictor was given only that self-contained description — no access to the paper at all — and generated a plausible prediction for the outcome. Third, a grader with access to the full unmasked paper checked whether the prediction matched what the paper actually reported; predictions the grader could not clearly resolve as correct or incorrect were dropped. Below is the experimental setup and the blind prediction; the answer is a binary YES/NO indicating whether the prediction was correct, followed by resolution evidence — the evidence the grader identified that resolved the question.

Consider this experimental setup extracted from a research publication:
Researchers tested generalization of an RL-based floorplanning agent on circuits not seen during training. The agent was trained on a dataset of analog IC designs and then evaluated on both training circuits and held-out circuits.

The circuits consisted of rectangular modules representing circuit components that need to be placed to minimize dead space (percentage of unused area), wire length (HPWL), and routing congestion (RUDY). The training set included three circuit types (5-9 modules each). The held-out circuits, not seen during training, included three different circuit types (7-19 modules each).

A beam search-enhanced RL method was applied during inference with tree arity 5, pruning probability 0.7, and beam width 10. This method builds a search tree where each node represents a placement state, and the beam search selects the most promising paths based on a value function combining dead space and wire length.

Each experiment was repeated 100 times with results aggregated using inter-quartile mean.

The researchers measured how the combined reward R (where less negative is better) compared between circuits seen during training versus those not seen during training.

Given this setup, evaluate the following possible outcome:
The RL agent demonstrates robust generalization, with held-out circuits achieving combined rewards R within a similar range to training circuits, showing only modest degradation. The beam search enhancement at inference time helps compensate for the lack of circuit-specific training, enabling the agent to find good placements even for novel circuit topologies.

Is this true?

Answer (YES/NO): YES